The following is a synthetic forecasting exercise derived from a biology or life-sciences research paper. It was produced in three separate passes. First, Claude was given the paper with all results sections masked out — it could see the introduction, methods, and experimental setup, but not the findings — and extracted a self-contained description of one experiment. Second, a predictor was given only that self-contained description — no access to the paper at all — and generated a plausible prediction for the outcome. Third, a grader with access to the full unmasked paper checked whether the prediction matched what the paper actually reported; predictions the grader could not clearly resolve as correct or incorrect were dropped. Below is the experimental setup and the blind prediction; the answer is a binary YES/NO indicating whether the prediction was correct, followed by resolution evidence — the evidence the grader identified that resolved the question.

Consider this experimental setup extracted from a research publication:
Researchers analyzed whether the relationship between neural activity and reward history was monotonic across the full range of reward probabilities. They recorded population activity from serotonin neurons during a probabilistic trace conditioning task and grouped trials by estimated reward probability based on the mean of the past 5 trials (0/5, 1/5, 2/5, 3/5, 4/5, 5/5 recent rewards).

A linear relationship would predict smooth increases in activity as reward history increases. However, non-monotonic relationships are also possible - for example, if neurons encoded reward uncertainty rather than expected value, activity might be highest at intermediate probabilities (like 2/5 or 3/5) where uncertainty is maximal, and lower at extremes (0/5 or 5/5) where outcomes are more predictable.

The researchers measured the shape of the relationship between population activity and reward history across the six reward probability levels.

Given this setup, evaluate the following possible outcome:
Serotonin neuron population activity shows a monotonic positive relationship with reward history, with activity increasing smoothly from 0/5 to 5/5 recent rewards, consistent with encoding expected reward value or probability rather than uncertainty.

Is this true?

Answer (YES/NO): YES